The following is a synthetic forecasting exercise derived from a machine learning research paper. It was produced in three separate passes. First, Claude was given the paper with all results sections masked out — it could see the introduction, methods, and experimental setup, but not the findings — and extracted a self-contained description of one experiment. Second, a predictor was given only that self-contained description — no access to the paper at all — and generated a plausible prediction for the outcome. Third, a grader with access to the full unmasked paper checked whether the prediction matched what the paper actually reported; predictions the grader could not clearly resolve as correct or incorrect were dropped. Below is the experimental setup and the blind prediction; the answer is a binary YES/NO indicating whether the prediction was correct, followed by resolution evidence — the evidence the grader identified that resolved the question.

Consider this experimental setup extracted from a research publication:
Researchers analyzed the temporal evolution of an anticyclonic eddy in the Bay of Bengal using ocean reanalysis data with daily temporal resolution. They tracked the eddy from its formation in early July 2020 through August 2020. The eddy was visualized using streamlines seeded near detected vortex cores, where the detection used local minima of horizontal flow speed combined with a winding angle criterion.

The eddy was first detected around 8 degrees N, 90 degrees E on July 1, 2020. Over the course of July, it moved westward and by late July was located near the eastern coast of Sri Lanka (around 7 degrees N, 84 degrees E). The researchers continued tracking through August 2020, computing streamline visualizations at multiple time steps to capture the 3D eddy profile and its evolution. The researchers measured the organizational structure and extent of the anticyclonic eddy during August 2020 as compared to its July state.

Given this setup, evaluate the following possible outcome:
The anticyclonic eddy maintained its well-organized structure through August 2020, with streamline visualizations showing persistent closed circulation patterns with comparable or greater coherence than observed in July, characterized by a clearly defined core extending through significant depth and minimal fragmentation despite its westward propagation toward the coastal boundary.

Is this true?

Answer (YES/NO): NO